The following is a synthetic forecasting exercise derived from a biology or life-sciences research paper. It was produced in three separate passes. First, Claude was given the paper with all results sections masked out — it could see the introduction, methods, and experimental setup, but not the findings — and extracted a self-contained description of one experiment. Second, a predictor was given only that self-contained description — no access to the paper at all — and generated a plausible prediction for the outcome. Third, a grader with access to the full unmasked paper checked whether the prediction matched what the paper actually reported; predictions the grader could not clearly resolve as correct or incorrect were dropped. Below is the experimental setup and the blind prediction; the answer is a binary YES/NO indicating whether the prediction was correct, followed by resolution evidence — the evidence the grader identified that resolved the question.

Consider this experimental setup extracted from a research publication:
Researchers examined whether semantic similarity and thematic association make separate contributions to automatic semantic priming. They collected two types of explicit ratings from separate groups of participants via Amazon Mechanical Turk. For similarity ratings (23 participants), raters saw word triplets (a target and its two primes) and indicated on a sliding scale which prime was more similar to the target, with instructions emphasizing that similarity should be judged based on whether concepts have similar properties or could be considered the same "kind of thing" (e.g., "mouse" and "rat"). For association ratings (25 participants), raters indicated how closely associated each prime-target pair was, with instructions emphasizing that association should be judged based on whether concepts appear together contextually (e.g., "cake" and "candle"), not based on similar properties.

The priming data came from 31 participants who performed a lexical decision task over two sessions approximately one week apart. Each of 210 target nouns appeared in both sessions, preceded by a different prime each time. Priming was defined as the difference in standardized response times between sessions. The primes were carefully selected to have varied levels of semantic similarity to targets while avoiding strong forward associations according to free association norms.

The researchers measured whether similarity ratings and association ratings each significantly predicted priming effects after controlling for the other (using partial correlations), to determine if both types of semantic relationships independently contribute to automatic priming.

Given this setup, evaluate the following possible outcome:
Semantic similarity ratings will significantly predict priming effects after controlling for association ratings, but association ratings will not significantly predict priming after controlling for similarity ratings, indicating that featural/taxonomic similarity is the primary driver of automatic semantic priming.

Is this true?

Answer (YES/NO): YES